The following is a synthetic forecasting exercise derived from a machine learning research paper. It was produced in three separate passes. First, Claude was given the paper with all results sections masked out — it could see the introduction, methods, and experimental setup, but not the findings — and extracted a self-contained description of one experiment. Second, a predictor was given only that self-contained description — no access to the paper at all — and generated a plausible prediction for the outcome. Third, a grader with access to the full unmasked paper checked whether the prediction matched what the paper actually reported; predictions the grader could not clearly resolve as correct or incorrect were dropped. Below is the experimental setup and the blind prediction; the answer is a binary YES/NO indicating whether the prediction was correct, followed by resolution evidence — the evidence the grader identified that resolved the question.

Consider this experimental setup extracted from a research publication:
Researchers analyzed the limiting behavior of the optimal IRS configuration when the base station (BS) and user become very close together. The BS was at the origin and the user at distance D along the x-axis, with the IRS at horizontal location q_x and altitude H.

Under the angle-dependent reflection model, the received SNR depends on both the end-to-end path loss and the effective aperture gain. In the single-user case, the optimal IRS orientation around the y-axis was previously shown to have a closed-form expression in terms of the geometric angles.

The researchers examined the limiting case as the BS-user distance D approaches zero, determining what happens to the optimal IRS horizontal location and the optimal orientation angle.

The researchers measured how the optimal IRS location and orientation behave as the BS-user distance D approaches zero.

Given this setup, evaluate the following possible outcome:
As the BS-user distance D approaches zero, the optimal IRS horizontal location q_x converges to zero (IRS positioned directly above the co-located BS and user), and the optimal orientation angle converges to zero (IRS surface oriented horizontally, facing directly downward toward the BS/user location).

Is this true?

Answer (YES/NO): YES